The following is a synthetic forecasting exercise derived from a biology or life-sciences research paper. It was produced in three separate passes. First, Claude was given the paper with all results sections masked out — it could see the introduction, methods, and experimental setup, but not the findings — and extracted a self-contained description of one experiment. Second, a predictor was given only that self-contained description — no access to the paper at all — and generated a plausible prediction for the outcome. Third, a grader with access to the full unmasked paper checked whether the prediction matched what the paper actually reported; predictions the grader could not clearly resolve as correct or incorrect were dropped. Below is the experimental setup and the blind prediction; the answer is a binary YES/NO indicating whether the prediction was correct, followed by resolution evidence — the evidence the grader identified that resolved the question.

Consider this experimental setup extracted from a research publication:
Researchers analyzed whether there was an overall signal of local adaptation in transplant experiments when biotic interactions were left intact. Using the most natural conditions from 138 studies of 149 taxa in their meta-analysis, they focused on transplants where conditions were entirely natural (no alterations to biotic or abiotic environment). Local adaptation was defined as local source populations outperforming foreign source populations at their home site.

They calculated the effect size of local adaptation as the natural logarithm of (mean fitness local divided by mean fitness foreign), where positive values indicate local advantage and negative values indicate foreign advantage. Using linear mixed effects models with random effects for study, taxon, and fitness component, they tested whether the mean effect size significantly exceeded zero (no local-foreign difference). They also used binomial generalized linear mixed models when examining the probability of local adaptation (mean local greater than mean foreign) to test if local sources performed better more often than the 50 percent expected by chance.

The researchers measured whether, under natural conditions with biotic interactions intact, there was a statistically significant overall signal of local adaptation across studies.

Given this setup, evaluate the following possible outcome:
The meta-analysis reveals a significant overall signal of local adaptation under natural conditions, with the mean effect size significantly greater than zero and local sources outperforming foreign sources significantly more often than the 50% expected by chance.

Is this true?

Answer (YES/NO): NO